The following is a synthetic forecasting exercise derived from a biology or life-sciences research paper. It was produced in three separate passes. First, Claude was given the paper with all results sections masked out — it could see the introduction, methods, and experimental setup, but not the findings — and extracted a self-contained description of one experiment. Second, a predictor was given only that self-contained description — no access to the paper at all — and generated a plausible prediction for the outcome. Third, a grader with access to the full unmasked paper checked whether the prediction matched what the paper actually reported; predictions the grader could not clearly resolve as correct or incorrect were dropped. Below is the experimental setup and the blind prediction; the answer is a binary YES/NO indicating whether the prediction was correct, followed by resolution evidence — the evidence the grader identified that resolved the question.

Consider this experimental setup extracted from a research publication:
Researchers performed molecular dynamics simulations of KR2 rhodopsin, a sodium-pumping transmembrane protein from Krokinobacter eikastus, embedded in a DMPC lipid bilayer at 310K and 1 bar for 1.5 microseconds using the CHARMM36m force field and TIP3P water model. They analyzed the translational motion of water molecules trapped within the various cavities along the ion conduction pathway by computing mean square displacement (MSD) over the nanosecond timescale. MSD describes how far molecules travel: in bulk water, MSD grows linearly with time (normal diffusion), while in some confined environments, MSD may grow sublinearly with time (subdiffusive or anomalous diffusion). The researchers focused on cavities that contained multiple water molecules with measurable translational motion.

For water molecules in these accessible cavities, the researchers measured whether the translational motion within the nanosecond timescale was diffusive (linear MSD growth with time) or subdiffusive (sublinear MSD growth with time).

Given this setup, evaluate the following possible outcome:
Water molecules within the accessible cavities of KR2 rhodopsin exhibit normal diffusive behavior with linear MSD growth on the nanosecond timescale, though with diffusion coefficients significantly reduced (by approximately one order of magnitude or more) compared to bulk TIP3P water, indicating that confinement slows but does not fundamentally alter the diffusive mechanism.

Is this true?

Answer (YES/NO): YES